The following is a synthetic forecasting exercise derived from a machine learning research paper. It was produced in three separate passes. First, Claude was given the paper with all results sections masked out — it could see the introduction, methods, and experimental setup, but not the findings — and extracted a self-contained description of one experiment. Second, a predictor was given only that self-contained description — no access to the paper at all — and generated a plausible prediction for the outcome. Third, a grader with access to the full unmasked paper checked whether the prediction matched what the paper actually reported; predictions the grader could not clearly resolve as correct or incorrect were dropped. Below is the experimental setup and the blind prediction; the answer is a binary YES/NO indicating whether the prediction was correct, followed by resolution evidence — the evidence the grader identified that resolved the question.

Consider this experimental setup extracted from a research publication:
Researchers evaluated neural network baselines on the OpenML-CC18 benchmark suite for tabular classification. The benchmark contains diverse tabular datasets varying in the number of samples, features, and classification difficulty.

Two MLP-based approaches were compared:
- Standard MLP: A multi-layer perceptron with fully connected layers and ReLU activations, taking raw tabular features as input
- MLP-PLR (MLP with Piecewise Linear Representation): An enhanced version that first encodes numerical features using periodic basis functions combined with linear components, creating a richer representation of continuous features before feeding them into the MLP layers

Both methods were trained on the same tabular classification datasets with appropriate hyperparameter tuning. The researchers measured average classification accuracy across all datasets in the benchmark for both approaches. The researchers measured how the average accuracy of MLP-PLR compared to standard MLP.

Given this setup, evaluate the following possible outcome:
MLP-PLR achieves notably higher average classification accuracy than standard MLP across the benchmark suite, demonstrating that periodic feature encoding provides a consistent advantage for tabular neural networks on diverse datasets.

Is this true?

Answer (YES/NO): YES